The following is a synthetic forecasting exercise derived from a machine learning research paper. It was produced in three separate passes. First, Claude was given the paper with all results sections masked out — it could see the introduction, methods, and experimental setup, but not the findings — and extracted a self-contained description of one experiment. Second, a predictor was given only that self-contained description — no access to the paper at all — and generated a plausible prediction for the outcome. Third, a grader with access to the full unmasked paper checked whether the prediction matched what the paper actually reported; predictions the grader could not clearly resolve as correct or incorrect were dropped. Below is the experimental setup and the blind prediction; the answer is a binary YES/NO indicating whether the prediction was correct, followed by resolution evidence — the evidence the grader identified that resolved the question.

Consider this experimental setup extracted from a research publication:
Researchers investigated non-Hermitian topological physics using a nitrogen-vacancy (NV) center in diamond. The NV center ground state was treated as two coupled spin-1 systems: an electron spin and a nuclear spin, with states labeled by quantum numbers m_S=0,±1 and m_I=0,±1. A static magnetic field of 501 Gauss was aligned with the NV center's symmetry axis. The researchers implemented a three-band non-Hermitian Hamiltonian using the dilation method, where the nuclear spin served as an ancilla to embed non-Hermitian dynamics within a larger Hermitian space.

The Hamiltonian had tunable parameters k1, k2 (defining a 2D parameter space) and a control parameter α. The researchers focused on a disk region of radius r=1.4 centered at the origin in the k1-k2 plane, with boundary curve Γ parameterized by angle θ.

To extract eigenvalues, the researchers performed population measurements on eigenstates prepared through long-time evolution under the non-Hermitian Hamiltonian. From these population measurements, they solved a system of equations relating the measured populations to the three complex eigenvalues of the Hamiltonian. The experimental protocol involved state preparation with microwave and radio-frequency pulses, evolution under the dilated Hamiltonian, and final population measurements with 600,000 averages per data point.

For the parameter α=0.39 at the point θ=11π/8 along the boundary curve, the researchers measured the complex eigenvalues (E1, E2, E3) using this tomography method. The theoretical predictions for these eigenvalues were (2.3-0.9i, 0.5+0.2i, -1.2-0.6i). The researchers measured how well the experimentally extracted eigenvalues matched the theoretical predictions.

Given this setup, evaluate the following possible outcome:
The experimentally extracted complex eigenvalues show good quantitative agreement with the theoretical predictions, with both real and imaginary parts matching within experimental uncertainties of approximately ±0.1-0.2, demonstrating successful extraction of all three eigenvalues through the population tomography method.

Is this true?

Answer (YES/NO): NO